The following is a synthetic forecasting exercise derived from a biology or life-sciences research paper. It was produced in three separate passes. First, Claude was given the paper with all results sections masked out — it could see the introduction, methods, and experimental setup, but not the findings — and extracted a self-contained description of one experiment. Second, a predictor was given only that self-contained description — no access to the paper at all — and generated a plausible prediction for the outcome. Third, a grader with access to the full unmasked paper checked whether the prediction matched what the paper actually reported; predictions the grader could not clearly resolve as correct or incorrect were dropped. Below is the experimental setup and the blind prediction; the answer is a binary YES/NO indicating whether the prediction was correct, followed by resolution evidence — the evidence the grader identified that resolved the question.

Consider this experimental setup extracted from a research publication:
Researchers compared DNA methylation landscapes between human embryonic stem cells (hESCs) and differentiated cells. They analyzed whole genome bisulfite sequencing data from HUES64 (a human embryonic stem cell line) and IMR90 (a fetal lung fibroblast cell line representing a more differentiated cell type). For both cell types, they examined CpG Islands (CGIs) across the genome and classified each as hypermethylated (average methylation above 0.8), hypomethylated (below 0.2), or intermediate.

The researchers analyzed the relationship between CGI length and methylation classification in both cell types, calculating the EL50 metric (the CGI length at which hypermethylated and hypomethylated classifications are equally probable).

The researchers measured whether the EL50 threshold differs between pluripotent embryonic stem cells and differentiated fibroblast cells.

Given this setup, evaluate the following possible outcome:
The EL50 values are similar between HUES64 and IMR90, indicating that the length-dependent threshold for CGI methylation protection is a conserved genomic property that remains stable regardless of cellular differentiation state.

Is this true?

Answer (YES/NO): NO